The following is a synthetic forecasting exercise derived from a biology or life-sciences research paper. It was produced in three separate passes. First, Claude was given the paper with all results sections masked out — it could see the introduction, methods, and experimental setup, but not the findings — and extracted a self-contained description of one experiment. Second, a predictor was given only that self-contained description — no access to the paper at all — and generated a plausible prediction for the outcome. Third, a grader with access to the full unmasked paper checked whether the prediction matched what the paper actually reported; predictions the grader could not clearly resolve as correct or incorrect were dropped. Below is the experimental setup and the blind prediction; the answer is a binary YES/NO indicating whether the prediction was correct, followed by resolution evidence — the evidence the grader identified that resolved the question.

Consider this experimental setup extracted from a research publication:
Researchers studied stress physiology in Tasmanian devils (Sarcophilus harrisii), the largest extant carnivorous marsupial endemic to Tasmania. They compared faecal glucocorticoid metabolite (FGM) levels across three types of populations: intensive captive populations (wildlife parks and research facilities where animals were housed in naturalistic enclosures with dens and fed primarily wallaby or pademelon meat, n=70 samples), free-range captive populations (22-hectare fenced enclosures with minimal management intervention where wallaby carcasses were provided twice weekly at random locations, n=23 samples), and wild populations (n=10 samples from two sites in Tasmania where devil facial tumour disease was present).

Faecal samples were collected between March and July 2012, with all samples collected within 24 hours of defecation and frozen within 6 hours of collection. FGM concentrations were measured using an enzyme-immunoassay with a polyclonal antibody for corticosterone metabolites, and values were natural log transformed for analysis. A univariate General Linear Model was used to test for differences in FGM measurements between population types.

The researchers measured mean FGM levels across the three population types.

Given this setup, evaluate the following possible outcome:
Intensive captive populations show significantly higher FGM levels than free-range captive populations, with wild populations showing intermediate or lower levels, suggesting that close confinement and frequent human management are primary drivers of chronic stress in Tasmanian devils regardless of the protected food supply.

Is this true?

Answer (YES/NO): NO